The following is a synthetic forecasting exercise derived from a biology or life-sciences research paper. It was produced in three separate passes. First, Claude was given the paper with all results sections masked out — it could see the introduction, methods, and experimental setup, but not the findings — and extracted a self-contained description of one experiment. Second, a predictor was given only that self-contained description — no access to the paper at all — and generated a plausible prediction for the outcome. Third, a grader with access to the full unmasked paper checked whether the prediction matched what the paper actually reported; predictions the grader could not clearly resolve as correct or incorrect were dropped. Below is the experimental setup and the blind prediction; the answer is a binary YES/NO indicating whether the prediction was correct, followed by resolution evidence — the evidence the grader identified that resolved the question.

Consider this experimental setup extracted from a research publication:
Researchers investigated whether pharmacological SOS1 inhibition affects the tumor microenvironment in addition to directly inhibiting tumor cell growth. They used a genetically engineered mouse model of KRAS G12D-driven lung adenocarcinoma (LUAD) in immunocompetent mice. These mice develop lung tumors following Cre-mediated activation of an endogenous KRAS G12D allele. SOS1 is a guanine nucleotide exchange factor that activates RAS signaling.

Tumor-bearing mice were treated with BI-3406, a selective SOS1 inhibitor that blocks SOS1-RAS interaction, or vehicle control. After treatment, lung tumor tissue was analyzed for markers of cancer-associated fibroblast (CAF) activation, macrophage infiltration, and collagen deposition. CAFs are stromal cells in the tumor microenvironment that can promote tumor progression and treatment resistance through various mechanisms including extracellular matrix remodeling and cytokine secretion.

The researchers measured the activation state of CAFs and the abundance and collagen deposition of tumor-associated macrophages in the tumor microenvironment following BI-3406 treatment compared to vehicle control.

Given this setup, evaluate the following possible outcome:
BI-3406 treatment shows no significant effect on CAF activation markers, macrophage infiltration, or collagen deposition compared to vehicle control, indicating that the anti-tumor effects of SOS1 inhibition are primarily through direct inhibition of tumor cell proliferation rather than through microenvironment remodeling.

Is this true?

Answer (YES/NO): NO